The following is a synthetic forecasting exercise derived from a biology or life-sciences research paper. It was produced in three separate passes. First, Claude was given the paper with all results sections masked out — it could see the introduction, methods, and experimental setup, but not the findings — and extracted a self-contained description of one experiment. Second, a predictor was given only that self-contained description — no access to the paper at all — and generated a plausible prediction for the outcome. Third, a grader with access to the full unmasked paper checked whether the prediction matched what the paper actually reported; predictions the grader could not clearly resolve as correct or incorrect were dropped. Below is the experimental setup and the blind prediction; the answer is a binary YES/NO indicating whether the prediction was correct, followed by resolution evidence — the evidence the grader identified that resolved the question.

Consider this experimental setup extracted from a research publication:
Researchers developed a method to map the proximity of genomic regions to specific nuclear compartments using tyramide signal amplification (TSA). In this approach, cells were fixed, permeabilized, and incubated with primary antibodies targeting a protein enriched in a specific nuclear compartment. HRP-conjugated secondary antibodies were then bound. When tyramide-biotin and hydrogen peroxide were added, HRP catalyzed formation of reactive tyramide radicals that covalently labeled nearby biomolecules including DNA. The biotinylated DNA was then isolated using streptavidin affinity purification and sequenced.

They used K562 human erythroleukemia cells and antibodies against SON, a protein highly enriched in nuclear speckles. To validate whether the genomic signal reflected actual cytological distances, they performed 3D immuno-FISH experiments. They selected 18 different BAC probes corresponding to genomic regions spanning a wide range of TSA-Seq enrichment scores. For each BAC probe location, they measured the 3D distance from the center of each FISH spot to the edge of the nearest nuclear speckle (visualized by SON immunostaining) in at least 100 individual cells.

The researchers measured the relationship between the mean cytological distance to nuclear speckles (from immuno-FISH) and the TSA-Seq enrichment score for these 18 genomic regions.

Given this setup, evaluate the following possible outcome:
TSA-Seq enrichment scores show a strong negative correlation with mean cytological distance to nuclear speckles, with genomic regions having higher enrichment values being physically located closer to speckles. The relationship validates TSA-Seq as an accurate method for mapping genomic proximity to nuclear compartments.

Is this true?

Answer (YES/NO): YES